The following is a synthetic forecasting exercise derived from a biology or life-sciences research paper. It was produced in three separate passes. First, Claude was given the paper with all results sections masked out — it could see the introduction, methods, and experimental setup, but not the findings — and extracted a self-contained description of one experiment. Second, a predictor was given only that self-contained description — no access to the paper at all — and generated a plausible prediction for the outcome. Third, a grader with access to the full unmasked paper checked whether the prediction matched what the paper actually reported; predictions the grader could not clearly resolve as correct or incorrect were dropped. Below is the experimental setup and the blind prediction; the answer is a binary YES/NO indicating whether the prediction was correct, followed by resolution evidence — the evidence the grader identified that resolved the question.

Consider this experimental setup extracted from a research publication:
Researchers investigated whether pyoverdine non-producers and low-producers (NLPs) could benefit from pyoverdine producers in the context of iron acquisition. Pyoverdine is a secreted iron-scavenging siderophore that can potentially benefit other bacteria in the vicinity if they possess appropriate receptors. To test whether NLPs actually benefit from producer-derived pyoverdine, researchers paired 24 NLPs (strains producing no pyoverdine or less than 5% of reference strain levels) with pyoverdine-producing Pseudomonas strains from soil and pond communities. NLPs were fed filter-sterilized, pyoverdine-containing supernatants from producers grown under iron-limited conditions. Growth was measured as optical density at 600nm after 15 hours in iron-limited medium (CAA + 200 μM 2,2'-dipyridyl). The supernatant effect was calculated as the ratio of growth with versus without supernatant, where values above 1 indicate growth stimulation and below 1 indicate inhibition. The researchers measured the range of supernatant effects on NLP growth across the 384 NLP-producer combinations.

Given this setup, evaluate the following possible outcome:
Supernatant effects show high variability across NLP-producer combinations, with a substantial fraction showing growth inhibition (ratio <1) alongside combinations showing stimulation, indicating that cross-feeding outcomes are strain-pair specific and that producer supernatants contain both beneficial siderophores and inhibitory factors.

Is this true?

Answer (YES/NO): YES